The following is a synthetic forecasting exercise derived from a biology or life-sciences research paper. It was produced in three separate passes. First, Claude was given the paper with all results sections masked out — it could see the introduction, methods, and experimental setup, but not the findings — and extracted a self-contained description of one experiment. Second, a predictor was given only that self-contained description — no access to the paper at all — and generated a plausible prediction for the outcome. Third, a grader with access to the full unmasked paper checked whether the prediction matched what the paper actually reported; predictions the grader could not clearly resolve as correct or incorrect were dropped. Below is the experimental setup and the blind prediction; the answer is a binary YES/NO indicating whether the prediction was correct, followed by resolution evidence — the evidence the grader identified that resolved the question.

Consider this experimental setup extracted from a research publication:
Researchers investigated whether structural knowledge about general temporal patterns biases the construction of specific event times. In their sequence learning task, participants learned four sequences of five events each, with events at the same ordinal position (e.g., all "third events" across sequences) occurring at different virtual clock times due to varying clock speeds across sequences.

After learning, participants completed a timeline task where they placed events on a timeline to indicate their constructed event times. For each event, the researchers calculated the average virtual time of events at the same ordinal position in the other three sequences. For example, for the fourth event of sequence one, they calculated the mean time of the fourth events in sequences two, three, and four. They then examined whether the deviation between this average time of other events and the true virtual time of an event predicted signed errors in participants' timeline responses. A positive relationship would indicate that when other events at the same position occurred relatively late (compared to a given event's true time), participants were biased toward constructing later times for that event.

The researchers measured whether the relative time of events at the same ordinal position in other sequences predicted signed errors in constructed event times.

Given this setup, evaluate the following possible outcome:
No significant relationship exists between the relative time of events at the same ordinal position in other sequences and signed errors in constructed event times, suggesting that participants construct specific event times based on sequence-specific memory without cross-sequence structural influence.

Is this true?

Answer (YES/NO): NO